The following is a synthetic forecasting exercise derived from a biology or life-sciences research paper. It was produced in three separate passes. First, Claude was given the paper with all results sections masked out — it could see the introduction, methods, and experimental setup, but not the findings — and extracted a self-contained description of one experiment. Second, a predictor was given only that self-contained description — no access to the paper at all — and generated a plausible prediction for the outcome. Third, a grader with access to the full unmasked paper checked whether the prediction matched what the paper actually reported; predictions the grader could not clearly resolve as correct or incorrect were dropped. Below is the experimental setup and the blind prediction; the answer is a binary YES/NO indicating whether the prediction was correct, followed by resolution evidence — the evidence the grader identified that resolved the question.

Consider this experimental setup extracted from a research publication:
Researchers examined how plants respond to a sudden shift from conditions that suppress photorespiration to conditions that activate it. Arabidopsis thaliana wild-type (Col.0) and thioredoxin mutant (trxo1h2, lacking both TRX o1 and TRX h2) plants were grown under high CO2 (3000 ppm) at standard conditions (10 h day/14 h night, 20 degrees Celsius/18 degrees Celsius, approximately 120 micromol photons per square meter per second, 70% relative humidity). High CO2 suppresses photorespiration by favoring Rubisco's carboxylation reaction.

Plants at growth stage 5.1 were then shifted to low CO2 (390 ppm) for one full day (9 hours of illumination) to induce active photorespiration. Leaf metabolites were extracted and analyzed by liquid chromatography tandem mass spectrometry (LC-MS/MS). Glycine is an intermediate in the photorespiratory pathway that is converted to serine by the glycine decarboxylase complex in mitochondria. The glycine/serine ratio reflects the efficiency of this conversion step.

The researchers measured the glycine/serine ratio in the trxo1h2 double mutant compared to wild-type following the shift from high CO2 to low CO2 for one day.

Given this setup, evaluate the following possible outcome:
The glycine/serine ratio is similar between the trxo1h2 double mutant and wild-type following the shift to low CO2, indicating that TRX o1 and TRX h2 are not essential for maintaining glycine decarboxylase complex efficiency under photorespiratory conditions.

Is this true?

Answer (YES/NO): NO